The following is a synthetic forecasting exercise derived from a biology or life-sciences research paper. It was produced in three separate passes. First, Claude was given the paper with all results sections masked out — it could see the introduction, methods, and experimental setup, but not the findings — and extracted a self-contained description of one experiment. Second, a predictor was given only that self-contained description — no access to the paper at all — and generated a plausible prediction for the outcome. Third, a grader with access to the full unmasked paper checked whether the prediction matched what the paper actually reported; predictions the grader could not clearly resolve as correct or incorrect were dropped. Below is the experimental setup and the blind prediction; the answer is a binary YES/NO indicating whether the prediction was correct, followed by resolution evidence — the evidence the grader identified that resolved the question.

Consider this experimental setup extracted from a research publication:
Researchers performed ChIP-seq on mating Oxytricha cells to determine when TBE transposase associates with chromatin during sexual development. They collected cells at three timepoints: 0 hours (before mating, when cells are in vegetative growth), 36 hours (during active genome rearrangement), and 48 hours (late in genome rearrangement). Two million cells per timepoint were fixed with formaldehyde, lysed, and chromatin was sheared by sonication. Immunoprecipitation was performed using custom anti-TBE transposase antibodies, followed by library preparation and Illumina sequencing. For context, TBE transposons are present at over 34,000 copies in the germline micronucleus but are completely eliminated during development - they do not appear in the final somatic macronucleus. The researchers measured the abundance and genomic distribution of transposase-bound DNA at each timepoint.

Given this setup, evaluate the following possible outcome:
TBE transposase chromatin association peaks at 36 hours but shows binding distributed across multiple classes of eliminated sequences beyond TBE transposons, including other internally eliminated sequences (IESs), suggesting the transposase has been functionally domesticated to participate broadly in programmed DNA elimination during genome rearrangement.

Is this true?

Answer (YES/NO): NO